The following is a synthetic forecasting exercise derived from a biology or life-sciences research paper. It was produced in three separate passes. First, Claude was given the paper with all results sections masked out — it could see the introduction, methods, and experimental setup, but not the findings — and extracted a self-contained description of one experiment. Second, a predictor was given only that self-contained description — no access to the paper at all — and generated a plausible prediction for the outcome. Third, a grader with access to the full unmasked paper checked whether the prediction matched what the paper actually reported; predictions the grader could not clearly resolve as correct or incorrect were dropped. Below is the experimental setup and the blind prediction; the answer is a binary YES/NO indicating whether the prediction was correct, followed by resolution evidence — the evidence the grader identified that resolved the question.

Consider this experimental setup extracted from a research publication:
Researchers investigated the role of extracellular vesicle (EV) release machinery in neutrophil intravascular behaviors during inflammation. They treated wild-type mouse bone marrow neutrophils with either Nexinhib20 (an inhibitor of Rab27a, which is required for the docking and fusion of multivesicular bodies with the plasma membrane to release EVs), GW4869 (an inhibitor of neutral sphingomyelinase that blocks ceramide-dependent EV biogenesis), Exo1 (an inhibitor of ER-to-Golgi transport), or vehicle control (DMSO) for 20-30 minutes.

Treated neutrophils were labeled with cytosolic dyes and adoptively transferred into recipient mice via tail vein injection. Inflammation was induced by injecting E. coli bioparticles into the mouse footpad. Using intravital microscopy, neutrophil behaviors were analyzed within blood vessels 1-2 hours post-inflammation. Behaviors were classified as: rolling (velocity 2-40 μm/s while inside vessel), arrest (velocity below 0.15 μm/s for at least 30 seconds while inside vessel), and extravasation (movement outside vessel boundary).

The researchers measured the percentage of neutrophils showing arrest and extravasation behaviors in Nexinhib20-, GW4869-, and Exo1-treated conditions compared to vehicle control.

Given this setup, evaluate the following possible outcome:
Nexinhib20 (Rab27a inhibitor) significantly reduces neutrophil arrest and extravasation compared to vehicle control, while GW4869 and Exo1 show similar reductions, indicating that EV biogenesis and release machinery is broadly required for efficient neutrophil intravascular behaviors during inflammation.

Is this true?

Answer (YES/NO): NO